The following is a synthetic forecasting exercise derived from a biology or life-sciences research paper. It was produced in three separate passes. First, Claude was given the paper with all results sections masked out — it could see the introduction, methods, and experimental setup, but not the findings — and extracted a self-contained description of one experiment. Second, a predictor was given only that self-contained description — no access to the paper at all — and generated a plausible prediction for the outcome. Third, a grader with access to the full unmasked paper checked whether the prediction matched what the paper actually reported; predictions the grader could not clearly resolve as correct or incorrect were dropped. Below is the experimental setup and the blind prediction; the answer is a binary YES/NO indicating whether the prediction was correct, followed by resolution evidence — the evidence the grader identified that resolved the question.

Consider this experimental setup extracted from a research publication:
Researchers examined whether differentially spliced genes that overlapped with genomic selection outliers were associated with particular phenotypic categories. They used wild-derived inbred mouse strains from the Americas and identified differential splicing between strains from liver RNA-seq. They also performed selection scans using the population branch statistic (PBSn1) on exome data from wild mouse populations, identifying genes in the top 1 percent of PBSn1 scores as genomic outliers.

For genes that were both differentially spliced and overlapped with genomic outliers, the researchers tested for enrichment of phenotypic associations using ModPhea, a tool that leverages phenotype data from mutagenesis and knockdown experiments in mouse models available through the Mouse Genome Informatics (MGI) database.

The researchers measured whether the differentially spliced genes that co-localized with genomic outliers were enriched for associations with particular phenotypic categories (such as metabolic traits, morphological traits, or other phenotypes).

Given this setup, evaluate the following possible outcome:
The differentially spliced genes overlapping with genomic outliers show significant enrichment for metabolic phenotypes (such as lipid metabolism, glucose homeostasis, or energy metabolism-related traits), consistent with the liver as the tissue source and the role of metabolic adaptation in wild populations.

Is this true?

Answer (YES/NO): YES